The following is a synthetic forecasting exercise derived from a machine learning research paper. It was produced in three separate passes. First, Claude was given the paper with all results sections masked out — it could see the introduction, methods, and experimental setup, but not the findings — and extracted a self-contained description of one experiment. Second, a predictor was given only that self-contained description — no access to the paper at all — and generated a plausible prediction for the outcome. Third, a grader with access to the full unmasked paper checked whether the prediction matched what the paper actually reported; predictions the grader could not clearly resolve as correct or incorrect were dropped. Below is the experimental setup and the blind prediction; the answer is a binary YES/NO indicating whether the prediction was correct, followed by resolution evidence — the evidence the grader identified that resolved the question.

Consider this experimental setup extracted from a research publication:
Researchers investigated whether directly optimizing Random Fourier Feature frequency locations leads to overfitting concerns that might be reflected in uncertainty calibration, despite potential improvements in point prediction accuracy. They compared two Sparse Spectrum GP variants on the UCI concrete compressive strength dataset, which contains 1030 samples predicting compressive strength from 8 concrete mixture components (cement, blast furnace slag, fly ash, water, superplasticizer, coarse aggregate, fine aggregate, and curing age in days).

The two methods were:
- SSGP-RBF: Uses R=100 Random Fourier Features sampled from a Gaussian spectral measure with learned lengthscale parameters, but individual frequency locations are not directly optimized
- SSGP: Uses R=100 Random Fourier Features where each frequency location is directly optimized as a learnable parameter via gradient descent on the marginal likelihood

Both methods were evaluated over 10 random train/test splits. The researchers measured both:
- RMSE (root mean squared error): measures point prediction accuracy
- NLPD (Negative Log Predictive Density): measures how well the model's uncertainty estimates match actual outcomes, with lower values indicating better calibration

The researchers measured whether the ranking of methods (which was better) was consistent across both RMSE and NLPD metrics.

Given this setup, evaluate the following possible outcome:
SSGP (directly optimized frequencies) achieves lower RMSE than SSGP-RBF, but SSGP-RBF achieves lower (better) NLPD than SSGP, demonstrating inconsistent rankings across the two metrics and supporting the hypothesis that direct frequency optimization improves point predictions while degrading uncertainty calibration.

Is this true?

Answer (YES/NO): NO